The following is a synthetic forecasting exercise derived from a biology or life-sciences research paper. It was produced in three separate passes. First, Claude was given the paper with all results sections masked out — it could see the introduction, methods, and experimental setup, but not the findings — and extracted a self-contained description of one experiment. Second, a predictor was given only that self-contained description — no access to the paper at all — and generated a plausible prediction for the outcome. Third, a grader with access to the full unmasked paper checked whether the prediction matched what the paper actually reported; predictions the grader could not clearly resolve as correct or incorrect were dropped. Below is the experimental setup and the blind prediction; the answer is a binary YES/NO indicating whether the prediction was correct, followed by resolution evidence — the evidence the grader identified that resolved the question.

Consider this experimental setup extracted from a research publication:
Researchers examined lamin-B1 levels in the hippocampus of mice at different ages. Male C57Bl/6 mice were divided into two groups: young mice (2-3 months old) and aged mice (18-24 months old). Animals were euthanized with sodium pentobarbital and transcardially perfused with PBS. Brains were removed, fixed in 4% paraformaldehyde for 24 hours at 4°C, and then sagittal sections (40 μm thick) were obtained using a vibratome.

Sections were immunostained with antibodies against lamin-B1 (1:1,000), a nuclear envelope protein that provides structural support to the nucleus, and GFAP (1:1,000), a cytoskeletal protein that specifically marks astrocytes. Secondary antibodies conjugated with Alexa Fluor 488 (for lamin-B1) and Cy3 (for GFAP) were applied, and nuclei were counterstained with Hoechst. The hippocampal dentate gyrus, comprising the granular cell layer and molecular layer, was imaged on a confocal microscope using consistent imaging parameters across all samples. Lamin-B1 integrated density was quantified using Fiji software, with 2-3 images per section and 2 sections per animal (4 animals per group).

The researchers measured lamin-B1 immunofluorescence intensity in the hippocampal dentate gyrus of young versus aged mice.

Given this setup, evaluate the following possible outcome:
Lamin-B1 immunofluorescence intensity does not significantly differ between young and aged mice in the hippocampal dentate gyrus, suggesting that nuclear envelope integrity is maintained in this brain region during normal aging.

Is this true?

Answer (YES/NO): NO